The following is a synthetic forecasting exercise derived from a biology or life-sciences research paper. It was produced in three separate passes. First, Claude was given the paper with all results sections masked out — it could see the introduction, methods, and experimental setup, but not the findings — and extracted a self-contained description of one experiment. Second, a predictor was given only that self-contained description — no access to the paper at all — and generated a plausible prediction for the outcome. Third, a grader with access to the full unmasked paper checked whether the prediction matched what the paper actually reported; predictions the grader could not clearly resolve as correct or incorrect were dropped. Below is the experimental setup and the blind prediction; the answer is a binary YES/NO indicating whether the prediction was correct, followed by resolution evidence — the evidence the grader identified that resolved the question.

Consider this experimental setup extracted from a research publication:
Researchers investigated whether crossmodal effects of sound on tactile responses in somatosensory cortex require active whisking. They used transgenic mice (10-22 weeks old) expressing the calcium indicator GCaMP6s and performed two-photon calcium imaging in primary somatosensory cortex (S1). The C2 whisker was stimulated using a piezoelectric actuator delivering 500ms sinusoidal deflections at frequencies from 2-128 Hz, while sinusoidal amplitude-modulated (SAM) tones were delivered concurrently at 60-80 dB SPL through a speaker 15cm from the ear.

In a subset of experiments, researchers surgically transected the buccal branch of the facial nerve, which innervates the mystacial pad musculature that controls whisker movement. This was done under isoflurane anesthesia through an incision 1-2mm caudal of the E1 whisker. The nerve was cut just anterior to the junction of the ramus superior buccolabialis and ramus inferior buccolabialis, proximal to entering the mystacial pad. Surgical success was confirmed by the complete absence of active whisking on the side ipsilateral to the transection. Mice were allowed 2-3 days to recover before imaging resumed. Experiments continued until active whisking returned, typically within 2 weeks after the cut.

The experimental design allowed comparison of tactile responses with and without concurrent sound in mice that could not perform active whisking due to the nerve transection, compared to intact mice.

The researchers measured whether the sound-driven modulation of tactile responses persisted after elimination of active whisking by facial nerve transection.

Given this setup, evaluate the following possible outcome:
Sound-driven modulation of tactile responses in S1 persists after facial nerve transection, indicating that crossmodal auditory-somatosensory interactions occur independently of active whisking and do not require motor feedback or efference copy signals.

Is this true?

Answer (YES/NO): YES